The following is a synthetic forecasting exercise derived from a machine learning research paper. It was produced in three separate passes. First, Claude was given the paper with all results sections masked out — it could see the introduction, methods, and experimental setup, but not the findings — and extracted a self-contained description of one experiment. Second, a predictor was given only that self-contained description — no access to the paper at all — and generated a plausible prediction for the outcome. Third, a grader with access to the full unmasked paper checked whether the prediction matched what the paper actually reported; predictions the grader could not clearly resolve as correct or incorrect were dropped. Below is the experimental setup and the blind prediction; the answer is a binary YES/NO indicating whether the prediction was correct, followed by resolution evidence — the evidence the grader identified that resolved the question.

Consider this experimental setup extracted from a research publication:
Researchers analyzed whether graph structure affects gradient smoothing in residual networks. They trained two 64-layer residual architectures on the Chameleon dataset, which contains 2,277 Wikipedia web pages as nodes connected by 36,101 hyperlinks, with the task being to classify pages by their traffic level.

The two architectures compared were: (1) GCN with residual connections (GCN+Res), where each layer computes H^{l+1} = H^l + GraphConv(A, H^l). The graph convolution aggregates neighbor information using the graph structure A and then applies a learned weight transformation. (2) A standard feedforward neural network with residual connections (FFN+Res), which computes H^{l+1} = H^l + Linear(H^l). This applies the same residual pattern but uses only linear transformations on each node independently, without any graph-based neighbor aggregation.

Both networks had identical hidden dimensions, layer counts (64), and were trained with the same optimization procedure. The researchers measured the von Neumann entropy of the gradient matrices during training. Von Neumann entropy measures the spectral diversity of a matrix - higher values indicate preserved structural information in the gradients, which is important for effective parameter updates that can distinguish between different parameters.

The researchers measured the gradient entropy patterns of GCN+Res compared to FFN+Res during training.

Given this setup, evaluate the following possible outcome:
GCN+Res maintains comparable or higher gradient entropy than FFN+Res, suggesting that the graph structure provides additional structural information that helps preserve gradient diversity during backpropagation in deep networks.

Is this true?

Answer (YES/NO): NO